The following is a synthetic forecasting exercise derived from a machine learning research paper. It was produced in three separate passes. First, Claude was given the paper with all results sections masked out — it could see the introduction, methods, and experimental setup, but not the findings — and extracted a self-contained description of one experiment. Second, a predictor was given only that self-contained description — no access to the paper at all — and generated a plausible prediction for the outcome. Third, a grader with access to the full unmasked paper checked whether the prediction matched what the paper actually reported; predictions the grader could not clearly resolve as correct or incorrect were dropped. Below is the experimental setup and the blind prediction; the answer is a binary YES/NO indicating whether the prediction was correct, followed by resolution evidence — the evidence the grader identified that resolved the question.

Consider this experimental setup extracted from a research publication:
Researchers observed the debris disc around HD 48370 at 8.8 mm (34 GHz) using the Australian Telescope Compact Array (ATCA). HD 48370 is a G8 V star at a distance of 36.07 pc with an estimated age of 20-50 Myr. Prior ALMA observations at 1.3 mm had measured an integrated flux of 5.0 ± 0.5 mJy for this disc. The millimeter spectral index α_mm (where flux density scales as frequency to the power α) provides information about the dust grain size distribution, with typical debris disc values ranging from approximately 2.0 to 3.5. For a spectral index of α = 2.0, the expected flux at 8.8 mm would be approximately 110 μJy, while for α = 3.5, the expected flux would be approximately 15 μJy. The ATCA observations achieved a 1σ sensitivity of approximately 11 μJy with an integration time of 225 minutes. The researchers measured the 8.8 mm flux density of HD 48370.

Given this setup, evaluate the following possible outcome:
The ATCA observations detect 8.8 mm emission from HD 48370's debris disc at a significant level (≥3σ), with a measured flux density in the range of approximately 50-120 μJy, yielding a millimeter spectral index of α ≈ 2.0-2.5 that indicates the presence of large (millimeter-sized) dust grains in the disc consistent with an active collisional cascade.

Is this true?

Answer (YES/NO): YES